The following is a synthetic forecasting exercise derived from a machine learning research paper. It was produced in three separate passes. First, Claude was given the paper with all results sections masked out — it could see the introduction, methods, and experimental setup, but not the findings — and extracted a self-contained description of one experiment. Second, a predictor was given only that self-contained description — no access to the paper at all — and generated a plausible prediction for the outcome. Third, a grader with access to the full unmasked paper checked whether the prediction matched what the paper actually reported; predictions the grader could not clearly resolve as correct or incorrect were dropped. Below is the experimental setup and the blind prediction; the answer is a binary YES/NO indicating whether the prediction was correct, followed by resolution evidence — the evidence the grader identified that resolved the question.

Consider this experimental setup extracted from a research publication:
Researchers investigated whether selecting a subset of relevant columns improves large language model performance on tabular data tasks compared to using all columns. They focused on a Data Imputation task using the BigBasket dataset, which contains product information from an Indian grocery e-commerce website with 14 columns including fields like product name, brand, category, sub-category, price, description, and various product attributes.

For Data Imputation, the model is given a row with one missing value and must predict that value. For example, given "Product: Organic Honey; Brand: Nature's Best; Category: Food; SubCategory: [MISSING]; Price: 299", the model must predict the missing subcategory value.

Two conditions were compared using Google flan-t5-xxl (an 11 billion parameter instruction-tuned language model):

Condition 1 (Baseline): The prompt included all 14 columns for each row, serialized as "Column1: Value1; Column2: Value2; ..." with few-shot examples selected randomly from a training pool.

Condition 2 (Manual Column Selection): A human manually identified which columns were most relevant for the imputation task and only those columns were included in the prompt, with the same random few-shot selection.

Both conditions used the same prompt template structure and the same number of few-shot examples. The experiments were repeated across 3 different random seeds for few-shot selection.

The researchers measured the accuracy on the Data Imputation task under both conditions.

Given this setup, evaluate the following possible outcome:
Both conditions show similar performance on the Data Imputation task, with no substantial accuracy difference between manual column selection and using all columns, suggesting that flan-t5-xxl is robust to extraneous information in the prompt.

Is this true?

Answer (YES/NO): NO